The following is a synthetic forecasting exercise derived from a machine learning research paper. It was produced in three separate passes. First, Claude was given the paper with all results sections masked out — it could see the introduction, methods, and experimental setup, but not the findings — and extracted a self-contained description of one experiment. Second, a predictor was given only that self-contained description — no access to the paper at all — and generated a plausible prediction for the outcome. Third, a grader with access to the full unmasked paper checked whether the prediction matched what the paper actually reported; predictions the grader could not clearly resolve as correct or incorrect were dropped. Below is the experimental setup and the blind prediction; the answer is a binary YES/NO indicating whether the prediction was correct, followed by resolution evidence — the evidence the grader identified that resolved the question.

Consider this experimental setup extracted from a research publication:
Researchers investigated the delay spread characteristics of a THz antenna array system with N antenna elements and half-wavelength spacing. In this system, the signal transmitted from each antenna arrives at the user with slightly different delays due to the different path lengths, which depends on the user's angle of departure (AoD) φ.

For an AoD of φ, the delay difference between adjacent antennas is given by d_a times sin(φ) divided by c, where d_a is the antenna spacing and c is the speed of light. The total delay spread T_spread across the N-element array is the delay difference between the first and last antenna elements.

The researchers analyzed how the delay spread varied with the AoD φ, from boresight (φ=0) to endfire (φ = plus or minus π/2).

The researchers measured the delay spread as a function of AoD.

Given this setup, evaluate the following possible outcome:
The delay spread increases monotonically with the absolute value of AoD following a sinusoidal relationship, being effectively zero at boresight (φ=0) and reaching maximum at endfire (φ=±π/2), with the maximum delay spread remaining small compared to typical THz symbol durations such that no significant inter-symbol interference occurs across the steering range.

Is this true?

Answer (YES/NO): NO